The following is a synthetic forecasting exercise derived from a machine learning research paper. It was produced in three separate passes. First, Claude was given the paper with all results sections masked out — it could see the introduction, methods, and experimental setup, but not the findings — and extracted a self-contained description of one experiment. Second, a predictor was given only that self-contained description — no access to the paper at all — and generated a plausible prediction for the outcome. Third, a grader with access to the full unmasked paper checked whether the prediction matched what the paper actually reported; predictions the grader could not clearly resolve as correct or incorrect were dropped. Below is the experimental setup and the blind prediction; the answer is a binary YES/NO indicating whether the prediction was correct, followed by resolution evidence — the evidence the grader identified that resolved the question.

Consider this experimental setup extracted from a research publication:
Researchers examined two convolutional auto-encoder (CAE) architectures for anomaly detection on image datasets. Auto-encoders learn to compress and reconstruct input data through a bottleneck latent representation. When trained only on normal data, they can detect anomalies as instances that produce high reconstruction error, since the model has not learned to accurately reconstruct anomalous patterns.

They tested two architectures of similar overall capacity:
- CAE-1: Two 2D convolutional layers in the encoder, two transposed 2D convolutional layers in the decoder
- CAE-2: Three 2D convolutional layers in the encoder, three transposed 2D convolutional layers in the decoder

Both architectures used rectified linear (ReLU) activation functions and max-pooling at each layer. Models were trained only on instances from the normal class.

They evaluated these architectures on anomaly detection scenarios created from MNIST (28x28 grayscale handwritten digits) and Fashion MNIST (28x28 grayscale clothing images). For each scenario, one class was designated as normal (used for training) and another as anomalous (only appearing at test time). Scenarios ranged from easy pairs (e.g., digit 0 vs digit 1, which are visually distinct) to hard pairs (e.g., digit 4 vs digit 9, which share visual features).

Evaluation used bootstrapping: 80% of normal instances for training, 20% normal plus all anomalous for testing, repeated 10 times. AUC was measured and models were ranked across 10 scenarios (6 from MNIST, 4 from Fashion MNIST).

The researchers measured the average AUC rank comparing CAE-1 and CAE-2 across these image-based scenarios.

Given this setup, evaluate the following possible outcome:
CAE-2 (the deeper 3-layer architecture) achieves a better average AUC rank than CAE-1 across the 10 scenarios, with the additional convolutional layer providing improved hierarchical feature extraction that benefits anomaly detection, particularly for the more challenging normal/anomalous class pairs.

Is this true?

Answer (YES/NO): YES